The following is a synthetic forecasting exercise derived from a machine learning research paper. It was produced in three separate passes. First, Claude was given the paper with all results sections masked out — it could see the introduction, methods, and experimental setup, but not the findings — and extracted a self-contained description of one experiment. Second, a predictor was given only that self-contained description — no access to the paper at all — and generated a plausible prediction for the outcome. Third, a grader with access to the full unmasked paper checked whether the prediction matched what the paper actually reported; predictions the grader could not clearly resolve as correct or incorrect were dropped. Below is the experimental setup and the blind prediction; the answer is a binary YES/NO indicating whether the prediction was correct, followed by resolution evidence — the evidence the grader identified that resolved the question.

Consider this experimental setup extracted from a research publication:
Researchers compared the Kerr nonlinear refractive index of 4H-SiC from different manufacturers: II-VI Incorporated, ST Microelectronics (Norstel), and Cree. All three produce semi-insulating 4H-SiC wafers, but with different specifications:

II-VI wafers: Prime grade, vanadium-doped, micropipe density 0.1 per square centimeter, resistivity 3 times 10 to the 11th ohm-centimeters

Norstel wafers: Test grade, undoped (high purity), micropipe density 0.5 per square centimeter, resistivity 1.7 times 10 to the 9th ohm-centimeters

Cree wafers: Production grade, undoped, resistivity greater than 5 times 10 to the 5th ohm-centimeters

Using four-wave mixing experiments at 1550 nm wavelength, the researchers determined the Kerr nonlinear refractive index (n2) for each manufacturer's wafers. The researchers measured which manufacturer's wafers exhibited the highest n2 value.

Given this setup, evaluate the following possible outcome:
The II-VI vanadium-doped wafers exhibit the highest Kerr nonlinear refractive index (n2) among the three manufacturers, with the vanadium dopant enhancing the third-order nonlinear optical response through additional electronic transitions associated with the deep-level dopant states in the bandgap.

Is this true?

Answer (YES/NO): NO